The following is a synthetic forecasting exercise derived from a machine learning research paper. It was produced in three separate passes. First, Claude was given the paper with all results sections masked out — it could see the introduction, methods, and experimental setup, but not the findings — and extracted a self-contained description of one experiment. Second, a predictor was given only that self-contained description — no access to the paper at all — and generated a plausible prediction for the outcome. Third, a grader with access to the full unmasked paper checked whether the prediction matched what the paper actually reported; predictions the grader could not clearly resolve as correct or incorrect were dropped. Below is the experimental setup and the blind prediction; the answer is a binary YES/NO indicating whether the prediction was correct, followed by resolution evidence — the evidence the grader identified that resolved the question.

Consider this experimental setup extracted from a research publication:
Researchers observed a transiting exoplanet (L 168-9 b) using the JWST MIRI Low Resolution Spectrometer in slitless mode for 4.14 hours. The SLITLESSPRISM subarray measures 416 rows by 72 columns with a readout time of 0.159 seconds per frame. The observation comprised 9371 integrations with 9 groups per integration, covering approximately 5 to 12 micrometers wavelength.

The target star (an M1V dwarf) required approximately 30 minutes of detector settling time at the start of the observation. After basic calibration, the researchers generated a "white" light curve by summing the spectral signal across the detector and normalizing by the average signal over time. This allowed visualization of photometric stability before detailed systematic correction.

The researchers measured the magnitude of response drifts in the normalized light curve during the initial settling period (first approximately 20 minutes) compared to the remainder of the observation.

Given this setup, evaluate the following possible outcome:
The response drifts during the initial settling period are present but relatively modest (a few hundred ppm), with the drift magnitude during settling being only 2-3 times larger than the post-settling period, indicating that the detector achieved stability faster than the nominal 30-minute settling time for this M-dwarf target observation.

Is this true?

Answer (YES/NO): NO